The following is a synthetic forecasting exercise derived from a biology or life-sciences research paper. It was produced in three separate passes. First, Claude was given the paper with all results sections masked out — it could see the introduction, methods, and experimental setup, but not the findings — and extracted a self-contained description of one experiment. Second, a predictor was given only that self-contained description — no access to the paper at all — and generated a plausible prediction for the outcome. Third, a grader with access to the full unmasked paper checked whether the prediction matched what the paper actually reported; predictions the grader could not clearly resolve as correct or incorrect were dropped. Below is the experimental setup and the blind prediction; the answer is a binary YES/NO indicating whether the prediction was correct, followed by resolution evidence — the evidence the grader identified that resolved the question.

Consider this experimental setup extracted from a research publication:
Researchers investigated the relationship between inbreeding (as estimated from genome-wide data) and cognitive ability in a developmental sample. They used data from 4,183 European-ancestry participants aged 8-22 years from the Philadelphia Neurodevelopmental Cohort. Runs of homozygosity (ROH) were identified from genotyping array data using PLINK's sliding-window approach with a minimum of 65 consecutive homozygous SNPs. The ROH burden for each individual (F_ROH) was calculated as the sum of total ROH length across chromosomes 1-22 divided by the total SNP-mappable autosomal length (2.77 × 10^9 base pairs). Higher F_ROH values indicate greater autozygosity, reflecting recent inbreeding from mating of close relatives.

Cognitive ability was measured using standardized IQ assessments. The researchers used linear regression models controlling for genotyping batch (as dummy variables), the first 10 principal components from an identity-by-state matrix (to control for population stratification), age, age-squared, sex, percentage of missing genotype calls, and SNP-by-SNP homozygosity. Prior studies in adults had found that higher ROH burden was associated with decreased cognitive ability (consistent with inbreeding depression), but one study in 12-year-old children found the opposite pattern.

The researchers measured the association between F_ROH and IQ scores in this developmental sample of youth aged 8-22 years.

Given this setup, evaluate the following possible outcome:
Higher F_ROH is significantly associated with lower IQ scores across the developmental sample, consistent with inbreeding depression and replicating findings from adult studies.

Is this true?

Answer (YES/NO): NO